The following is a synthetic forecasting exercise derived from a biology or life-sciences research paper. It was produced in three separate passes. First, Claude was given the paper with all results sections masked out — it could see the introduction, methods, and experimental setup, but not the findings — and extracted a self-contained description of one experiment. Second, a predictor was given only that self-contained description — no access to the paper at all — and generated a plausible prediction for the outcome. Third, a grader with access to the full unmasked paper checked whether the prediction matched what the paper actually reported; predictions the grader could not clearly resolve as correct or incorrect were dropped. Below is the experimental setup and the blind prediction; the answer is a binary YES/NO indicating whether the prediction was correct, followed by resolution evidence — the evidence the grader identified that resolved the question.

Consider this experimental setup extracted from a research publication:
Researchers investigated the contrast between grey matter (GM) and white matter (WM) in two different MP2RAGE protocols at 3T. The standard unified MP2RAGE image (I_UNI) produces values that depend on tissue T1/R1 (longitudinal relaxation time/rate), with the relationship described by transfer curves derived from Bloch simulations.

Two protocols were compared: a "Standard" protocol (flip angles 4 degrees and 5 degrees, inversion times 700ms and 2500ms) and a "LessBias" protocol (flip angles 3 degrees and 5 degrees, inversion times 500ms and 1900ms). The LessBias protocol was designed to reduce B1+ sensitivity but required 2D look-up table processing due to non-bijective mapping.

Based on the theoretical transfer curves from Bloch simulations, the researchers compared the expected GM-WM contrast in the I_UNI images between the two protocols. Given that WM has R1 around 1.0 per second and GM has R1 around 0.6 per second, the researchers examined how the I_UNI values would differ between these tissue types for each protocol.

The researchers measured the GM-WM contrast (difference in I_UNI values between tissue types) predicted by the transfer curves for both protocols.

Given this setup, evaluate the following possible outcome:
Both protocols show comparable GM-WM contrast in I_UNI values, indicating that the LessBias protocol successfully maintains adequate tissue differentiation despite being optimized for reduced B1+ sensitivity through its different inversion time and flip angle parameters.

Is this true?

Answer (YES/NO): YES